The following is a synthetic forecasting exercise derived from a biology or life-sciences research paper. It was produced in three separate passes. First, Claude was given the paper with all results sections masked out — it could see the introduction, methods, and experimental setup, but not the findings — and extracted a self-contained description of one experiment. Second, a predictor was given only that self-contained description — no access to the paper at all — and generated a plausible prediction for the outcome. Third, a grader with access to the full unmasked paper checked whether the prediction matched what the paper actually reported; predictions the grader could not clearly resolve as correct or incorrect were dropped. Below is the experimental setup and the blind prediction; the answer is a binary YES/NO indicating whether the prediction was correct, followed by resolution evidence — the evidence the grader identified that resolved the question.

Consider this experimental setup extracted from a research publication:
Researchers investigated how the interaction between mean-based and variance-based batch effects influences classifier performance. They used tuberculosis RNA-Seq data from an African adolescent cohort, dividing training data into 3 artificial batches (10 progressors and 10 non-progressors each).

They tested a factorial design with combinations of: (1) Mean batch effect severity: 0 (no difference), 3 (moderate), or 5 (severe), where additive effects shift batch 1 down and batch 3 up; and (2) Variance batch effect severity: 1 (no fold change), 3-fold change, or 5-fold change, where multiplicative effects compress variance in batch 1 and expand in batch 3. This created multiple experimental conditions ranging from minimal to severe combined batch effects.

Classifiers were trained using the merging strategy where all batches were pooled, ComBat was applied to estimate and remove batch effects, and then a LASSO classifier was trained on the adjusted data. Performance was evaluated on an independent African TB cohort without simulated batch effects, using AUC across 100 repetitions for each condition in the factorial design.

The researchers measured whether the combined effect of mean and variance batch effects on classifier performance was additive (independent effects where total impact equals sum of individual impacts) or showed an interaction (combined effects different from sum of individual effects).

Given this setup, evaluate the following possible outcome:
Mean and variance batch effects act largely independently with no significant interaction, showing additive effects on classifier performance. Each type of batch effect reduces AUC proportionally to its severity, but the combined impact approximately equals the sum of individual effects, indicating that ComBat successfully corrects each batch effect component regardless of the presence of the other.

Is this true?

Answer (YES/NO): NO